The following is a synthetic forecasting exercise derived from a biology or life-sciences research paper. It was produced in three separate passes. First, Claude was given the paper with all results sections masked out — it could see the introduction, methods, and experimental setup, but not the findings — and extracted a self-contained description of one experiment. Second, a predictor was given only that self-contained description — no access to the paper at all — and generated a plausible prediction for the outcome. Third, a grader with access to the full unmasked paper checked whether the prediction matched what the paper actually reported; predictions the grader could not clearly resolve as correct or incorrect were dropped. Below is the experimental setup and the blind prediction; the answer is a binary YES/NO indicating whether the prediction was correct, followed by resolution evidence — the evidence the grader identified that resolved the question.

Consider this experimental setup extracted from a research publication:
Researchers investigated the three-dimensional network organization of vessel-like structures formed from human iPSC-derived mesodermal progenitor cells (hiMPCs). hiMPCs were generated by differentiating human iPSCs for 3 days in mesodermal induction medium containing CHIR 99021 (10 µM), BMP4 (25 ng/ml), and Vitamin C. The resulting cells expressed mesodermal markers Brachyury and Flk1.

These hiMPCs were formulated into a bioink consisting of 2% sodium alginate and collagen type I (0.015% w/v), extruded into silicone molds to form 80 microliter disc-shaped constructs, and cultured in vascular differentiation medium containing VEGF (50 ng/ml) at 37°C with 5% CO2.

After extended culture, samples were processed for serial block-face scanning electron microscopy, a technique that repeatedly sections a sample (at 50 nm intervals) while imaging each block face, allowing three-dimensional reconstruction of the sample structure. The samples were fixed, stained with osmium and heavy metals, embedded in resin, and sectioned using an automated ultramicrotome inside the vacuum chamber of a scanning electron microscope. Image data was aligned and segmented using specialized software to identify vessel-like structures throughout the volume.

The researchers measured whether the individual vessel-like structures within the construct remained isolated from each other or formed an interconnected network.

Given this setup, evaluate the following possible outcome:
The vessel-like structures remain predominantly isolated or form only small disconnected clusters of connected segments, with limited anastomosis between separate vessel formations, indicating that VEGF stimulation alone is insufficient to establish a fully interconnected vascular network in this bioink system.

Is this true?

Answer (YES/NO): NO